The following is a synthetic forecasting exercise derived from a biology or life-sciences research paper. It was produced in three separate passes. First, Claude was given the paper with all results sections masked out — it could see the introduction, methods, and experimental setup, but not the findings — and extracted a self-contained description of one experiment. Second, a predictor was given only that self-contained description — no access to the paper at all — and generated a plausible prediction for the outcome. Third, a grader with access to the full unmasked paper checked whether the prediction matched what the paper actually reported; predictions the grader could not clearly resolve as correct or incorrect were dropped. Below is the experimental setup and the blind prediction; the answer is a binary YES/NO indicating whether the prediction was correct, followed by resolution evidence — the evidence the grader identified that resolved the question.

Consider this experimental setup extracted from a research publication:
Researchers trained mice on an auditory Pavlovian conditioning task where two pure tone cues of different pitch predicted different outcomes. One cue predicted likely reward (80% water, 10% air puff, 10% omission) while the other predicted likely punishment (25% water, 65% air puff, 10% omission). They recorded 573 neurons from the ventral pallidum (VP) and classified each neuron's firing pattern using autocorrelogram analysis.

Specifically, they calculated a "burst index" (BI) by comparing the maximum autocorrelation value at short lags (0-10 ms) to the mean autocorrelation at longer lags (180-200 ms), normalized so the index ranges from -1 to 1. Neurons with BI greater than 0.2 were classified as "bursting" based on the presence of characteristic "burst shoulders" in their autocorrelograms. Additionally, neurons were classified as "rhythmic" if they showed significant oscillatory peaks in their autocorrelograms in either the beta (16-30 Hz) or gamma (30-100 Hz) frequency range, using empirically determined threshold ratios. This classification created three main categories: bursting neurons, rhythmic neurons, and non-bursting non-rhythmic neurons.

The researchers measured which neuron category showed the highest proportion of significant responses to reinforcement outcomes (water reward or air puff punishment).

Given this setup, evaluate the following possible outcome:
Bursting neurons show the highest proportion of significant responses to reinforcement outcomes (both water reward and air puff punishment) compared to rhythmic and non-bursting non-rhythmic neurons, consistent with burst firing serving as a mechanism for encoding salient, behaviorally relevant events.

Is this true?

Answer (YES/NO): NO